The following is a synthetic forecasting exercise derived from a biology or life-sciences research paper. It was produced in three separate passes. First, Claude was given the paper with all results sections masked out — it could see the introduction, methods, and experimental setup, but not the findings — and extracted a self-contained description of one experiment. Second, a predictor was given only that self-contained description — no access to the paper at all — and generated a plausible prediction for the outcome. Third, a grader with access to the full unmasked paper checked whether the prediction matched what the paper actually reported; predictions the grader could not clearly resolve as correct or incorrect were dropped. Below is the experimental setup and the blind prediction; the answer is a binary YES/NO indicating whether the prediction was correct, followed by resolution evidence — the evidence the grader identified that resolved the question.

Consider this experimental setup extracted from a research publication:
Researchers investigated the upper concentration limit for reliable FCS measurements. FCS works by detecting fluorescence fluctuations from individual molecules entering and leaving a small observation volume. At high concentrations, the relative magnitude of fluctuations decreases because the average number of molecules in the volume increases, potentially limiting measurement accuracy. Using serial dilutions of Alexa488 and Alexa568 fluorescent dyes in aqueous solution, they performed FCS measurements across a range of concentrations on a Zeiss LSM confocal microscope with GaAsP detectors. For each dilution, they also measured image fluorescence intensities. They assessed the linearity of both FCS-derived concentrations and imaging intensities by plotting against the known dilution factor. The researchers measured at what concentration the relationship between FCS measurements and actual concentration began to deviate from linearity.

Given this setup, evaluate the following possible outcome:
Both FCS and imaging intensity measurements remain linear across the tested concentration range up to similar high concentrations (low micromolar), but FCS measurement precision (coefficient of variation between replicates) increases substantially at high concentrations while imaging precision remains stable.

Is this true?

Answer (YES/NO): NO